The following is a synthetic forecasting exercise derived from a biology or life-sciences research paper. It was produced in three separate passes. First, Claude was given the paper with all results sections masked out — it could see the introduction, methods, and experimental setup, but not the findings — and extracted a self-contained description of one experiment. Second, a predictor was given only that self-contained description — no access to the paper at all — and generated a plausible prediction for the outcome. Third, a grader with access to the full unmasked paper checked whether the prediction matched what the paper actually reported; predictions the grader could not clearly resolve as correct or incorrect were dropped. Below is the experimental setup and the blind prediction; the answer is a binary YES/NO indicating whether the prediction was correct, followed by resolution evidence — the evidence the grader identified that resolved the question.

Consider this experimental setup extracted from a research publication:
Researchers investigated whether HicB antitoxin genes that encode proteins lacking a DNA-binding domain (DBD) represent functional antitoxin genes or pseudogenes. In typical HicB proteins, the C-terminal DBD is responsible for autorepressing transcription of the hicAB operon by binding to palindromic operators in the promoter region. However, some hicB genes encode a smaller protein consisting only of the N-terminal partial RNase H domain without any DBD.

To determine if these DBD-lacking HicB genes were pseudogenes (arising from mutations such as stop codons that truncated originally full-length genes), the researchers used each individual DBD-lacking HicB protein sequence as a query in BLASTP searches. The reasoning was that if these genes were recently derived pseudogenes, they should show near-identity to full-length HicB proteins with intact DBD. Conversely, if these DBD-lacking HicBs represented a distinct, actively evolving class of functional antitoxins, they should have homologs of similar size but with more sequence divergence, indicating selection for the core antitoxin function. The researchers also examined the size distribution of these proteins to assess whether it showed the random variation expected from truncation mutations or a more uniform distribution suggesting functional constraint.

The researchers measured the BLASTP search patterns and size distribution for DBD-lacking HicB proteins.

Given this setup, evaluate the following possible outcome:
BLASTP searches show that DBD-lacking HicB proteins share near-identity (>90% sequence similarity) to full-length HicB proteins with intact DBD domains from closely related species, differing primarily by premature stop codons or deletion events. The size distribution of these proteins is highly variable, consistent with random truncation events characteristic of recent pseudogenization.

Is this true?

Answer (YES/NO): NO